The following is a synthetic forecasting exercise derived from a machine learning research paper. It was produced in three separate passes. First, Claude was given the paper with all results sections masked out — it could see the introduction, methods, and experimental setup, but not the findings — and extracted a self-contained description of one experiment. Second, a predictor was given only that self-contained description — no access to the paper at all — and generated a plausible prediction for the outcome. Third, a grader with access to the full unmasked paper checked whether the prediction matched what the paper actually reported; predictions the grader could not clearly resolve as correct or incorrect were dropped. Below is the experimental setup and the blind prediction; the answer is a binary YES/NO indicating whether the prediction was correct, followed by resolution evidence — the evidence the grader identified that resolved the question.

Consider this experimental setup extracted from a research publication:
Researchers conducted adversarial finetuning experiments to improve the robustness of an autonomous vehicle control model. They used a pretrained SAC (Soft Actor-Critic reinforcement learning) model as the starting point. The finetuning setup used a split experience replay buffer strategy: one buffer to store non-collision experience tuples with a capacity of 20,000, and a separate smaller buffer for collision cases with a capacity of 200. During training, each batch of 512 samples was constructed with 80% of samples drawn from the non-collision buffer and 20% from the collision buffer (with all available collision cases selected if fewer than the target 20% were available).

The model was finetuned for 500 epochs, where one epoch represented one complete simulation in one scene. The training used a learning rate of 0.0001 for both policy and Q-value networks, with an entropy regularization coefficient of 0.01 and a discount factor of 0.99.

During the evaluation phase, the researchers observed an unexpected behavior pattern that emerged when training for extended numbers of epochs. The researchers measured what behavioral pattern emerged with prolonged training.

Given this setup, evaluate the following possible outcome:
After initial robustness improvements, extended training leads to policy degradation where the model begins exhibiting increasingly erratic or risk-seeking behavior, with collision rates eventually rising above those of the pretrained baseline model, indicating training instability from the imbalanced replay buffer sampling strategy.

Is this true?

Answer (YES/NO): NO